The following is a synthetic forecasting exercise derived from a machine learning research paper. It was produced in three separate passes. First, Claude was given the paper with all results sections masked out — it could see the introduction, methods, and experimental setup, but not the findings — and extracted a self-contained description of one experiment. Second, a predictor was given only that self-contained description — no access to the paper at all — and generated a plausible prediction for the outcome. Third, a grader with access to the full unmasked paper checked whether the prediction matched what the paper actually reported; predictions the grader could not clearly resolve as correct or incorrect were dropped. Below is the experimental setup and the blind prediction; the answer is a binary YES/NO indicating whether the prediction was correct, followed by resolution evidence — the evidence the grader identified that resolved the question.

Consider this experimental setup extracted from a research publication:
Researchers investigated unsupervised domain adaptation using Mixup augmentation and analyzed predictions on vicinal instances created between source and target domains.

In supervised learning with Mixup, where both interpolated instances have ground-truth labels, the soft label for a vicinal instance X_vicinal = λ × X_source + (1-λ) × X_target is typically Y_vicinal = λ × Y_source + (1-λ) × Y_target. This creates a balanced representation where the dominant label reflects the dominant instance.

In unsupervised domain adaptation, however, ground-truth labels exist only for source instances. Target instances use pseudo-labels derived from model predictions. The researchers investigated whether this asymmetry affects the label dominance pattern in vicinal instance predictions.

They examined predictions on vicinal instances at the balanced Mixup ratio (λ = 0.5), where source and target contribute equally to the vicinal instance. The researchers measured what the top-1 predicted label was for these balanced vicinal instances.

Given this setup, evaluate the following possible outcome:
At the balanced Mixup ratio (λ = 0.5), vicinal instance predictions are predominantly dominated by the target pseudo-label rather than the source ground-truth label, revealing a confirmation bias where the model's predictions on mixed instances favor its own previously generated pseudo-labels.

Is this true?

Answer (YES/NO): NO